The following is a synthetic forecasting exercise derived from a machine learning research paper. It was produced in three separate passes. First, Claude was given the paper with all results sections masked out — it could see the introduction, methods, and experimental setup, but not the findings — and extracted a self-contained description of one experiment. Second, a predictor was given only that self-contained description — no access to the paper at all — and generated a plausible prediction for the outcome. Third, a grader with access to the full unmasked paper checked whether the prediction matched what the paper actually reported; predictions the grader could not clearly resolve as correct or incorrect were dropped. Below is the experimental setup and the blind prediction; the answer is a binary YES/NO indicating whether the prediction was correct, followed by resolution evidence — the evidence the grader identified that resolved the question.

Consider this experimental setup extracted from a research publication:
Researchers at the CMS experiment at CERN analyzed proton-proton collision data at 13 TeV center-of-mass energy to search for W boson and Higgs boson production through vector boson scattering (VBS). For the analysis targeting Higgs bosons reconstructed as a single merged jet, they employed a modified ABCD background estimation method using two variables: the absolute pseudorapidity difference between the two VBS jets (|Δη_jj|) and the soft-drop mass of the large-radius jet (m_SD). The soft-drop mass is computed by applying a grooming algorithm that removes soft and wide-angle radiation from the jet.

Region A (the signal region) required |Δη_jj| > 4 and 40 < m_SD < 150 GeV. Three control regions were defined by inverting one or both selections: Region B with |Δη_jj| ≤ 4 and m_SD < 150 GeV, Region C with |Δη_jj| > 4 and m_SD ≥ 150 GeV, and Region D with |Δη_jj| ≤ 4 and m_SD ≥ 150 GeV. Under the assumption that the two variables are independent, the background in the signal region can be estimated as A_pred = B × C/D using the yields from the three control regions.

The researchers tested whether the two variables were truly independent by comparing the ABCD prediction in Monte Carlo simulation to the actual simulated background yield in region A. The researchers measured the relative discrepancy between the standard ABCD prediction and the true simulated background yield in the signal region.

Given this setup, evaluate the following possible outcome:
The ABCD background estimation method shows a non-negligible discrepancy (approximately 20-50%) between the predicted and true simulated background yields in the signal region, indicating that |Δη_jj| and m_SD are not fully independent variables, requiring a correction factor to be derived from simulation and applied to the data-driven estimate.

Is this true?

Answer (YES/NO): NO